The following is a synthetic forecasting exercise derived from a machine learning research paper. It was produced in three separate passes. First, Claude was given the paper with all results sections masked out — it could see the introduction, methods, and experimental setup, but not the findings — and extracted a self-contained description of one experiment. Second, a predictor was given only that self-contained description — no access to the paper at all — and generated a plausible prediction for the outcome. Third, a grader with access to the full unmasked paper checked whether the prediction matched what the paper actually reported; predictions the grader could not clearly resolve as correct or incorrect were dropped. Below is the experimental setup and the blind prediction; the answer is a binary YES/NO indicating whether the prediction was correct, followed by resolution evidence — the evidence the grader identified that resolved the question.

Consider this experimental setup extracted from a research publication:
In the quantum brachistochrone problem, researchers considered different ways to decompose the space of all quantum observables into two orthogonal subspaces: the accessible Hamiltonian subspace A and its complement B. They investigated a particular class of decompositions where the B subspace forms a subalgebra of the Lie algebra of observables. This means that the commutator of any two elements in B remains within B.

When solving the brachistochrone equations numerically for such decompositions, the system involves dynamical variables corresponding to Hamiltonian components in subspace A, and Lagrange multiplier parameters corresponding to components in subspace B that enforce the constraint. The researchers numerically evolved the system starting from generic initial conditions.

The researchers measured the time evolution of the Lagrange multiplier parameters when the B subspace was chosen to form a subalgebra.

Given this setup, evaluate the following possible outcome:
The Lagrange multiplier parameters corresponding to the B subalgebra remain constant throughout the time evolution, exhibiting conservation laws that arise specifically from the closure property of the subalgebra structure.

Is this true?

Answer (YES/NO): YES